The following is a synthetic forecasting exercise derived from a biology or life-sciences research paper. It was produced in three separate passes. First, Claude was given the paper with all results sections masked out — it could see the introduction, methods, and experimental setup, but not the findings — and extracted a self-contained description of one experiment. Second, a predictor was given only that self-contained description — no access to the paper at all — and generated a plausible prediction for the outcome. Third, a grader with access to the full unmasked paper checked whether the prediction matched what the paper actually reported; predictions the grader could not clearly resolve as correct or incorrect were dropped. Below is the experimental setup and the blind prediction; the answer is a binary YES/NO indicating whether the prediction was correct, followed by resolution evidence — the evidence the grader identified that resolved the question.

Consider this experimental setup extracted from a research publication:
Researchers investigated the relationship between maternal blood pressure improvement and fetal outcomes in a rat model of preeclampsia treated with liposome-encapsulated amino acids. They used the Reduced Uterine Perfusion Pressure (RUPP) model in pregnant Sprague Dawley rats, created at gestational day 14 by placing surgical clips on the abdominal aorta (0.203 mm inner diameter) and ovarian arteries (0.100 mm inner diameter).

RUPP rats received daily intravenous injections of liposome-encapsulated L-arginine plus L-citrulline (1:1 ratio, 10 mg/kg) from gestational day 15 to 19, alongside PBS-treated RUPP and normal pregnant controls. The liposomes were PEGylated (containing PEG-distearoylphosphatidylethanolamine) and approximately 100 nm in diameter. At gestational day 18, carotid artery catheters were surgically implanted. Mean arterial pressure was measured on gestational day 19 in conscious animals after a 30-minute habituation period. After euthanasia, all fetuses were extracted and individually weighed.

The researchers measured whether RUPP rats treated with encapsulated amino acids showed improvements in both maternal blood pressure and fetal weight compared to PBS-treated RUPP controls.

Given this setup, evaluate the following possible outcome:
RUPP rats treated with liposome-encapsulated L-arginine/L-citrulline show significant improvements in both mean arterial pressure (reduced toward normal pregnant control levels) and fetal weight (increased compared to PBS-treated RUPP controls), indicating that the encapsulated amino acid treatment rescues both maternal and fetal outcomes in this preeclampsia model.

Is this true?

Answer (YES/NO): NO